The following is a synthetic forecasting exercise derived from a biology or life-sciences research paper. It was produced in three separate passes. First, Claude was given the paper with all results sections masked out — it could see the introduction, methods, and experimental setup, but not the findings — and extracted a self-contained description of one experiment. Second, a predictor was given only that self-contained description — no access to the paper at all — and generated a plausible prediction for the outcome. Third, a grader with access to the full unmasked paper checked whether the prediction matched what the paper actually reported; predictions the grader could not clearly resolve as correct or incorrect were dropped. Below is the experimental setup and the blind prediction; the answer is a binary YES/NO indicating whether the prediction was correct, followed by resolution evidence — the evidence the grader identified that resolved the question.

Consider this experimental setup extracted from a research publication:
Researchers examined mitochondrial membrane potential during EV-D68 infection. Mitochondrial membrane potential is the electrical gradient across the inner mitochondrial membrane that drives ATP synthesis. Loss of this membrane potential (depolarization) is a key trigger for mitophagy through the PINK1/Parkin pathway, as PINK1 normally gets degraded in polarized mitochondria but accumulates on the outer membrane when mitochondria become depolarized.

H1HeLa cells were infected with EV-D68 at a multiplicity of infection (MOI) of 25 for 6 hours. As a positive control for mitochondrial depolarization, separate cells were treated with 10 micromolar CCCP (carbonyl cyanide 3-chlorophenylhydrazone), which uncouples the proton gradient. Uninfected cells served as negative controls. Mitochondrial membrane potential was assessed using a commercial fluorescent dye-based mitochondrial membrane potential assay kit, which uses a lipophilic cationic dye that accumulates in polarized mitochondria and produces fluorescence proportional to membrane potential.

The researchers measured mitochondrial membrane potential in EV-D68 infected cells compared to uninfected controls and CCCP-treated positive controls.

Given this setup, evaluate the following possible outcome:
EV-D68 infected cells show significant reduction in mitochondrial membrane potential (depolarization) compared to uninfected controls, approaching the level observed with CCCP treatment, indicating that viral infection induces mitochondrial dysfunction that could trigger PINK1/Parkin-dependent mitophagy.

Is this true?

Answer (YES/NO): YES